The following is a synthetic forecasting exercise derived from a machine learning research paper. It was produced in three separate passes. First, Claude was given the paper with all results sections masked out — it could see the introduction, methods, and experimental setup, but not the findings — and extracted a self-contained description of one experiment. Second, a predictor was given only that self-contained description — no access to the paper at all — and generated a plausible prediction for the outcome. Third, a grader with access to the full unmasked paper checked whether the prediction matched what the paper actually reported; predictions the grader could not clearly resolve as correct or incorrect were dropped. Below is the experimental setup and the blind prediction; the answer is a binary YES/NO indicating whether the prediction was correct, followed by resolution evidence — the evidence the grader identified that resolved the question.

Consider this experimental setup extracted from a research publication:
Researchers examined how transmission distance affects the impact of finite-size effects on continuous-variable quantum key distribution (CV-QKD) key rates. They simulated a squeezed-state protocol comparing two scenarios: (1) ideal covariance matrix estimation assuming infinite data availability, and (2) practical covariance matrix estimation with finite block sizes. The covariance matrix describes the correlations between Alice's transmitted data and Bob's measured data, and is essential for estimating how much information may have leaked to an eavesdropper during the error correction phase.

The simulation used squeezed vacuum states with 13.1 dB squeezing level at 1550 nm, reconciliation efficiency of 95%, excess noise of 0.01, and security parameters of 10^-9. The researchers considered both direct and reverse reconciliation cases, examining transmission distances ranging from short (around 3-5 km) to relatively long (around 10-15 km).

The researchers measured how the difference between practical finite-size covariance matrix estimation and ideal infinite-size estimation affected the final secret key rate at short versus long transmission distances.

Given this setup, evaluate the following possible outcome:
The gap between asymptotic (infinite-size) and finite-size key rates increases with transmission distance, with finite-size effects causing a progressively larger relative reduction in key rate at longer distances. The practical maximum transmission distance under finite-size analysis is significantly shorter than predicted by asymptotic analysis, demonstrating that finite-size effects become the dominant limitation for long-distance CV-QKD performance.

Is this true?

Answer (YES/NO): NO